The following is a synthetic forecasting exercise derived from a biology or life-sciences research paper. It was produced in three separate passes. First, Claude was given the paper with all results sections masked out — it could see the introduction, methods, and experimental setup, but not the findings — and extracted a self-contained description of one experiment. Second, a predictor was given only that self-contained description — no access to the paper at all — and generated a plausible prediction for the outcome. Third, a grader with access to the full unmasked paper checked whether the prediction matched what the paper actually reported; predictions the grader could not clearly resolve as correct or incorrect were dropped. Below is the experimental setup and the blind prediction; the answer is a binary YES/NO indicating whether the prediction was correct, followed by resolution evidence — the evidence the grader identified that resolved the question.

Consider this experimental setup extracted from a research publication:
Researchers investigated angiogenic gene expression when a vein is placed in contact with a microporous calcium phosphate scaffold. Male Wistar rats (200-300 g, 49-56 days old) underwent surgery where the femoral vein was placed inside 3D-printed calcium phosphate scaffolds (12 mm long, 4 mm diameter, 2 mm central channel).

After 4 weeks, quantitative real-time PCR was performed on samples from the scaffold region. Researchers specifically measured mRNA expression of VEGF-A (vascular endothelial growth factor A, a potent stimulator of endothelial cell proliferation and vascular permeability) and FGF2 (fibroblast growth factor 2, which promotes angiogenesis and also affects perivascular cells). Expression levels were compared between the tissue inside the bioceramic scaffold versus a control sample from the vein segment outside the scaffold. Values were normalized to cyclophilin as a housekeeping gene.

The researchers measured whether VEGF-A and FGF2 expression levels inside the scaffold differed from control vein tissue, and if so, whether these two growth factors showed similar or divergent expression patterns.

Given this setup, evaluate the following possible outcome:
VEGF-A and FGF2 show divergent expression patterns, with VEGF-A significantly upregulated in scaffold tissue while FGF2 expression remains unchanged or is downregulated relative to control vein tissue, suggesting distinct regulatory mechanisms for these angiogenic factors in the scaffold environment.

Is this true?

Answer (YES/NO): NO